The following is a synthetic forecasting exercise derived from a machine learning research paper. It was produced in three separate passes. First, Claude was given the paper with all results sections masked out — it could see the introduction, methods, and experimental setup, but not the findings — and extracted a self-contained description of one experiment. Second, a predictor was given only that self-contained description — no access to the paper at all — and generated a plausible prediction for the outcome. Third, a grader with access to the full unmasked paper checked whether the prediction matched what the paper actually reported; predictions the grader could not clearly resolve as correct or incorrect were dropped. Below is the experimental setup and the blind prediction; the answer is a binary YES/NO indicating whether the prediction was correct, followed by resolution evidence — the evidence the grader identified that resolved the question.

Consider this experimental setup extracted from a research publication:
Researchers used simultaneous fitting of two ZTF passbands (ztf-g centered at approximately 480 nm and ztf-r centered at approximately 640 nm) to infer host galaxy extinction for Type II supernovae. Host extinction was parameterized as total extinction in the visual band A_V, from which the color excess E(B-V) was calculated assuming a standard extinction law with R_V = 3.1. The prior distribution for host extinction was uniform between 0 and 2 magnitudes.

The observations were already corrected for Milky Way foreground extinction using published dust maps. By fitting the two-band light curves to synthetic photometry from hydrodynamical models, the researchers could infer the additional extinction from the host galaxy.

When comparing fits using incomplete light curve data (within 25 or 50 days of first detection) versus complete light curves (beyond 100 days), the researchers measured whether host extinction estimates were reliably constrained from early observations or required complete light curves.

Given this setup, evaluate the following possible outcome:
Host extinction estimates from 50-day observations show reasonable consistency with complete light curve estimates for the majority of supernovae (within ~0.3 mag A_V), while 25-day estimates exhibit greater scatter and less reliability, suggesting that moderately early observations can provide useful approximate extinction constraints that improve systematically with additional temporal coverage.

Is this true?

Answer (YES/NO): NO